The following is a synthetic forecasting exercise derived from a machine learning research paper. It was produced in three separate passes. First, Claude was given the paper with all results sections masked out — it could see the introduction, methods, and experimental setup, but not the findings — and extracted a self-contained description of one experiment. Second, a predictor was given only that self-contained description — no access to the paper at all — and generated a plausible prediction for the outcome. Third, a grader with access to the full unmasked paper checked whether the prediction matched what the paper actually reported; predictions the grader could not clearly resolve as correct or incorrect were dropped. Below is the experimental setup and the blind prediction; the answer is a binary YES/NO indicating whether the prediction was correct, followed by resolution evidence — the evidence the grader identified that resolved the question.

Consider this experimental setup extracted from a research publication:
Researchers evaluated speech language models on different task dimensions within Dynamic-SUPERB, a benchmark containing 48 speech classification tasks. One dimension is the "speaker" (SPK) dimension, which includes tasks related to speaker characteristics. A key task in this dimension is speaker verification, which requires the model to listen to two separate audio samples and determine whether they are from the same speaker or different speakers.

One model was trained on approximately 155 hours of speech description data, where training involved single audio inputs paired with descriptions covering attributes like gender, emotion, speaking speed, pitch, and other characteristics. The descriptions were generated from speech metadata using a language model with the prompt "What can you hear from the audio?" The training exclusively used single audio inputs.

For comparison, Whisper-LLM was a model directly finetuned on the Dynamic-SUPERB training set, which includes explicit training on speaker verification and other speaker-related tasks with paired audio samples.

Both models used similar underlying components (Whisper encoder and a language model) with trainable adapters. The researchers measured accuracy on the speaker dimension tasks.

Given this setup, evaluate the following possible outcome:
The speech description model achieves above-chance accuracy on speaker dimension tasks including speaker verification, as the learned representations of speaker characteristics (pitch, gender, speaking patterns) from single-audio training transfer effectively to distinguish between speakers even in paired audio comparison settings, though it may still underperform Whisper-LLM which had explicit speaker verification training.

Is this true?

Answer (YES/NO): NO